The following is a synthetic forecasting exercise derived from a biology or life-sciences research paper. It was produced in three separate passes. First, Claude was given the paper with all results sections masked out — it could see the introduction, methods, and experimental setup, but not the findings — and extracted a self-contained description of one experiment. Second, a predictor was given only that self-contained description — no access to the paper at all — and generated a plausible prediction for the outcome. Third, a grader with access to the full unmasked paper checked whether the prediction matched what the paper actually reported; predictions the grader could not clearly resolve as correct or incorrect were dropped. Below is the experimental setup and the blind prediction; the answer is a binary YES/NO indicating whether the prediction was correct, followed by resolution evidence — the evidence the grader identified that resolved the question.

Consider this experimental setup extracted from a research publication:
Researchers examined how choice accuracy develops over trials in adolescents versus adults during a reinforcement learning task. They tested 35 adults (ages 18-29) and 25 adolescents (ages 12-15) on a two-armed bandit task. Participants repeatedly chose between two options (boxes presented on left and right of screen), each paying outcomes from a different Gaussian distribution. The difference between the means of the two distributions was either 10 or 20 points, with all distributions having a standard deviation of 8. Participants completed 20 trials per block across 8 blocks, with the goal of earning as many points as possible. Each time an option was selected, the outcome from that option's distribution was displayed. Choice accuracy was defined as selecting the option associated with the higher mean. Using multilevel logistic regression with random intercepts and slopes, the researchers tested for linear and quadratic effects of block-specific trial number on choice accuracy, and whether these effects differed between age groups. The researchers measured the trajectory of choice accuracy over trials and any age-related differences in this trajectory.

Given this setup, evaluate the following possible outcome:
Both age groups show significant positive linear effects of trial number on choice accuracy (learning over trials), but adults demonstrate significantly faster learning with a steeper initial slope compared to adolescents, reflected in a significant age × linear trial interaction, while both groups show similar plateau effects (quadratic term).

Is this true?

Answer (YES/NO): NO